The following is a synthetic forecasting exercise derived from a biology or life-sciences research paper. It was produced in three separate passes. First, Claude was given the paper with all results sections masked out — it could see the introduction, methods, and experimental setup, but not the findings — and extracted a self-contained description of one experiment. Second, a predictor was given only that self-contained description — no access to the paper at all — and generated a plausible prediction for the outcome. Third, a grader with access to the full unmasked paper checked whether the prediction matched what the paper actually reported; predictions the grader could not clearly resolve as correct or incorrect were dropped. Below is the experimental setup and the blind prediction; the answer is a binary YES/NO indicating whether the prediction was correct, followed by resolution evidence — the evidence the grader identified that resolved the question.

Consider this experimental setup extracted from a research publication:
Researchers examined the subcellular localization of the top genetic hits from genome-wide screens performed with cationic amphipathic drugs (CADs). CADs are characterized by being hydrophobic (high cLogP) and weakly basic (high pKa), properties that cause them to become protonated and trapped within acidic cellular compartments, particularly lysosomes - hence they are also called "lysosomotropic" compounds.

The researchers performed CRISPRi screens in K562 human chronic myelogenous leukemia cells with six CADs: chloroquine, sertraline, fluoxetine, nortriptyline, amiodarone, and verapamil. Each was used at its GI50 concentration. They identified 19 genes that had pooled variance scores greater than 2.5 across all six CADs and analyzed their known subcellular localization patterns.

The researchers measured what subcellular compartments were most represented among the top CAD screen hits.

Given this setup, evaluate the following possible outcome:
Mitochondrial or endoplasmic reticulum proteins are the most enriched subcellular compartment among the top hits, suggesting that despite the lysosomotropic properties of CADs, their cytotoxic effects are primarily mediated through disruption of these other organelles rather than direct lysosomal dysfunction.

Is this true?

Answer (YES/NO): NO